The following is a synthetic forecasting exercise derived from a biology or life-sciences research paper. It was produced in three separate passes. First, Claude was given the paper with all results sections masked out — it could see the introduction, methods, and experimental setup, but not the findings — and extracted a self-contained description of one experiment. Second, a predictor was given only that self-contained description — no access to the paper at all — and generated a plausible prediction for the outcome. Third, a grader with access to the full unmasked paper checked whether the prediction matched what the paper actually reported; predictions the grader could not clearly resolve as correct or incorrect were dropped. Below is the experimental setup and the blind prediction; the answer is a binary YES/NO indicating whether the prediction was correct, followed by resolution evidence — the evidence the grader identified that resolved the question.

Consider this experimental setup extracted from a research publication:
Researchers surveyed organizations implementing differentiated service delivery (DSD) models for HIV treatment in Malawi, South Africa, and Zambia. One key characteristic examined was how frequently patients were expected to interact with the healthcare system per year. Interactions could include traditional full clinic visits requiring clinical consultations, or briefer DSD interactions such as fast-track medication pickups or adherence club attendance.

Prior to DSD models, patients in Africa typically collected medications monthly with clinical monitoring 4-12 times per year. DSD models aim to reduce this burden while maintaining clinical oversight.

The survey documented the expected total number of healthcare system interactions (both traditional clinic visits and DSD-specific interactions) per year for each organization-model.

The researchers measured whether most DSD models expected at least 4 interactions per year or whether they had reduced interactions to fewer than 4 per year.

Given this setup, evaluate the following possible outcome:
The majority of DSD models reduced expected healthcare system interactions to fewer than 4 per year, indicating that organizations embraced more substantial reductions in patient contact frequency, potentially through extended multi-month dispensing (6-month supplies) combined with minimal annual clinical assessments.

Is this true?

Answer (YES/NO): NO